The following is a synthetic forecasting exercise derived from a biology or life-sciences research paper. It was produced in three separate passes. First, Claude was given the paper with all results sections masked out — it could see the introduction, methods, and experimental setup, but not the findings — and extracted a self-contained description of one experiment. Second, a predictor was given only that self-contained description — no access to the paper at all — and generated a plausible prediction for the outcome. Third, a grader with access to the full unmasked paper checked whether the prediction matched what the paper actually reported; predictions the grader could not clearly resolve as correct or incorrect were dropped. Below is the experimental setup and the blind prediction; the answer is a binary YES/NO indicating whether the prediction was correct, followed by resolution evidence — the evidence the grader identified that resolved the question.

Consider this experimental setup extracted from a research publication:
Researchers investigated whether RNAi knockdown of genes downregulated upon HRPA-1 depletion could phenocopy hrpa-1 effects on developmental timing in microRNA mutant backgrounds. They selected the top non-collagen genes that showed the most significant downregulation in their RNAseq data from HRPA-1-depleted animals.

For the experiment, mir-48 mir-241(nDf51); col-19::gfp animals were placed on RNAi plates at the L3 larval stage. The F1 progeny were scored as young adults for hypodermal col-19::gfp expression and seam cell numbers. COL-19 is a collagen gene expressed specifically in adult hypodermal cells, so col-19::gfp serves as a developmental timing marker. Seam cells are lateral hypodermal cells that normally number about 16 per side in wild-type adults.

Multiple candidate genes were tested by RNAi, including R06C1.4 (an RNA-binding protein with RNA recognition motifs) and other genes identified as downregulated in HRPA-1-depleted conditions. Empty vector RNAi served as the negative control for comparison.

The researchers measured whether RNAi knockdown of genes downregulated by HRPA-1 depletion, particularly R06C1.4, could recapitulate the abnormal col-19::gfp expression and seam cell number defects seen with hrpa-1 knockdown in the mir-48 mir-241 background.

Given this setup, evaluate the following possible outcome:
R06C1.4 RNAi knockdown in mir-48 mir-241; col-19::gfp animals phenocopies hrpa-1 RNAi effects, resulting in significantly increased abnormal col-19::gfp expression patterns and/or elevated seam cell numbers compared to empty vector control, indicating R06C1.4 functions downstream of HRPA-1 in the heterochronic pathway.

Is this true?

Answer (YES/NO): YES